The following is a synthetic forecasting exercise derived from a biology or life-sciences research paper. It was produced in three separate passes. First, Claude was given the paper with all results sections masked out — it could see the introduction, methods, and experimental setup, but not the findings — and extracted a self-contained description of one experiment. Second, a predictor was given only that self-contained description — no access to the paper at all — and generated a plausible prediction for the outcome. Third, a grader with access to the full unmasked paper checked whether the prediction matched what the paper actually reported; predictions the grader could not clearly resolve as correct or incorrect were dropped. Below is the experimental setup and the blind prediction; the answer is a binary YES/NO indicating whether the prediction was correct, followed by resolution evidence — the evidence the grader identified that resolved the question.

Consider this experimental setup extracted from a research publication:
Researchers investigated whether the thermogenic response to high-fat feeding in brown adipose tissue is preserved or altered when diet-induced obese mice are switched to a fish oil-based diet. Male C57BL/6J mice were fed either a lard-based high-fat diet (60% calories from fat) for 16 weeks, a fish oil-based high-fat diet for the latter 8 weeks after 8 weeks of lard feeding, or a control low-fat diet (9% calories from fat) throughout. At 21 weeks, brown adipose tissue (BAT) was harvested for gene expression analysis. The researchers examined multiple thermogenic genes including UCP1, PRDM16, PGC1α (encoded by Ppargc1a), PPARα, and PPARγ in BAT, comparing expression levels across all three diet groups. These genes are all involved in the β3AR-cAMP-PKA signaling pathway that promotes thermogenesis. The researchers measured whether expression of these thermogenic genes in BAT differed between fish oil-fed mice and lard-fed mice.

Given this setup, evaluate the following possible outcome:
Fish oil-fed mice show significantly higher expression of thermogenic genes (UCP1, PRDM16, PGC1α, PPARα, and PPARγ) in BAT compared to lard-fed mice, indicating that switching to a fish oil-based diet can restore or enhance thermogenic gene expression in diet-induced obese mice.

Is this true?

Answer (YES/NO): YES